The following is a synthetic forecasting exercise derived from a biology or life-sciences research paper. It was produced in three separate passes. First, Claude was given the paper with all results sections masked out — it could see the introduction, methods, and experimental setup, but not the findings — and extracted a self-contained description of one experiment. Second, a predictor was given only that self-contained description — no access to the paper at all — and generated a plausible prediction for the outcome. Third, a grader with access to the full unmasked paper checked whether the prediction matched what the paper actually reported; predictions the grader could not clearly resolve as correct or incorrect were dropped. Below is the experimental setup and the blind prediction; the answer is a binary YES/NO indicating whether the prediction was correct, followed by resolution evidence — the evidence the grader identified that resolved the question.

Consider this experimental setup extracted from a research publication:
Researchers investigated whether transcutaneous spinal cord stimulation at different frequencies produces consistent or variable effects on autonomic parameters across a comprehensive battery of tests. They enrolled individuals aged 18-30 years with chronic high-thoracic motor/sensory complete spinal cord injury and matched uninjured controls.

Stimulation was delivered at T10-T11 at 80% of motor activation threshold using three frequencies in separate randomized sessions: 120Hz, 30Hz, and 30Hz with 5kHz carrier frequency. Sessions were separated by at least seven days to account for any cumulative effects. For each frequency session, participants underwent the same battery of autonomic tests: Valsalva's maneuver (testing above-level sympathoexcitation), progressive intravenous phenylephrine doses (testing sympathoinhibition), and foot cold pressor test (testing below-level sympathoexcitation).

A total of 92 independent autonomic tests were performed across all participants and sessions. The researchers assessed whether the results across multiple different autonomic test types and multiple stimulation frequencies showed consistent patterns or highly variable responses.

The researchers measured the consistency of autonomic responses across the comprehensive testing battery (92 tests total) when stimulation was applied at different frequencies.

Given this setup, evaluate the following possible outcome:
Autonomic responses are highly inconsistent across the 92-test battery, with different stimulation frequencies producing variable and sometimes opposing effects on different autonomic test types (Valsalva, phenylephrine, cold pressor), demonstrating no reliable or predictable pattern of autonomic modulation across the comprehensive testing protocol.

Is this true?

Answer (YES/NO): NO